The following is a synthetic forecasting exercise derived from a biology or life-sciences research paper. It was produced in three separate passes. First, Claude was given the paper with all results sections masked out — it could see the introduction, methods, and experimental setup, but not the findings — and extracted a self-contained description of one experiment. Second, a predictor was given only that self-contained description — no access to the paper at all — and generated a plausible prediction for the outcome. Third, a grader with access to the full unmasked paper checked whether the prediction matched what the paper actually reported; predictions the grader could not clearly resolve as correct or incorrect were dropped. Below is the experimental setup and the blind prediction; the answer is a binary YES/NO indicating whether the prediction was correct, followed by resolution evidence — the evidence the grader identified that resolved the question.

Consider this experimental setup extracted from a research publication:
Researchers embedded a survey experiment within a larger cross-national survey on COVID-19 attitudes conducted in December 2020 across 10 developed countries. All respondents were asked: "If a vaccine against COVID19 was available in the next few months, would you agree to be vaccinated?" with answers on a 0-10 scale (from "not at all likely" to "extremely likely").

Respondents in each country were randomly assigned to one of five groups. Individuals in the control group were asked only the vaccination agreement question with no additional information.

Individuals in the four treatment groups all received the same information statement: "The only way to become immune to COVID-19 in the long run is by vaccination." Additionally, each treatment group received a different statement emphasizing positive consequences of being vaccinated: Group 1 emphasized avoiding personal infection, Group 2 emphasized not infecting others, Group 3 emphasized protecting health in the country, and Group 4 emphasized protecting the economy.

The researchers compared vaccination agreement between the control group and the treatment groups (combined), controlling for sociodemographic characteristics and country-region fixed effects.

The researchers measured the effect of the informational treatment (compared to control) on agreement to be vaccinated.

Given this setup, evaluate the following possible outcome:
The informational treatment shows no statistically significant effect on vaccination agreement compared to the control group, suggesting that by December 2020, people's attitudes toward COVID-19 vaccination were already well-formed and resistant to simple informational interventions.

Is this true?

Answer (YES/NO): NO